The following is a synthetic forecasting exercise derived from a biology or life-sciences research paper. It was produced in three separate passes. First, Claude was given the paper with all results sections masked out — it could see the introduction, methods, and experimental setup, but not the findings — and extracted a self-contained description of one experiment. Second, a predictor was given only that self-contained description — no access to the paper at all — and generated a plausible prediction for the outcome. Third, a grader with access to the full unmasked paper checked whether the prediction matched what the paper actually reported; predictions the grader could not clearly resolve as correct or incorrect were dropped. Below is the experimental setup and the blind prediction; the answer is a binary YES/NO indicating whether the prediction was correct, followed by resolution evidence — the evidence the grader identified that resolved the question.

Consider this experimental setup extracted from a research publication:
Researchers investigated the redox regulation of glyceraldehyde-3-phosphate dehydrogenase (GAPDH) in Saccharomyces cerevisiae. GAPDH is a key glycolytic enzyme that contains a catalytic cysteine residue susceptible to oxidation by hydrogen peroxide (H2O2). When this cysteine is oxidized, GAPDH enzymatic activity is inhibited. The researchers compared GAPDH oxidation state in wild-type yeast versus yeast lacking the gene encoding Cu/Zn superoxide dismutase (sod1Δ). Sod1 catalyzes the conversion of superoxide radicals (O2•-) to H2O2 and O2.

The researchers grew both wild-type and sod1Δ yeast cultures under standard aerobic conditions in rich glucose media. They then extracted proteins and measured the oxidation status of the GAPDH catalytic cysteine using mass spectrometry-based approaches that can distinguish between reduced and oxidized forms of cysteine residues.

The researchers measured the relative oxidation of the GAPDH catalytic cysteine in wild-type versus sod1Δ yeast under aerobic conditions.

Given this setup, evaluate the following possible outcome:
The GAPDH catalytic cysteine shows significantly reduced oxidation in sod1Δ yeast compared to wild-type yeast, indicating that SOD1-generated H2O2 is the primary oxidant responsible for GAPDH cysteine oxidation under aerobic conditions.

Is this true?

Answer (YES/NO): YES